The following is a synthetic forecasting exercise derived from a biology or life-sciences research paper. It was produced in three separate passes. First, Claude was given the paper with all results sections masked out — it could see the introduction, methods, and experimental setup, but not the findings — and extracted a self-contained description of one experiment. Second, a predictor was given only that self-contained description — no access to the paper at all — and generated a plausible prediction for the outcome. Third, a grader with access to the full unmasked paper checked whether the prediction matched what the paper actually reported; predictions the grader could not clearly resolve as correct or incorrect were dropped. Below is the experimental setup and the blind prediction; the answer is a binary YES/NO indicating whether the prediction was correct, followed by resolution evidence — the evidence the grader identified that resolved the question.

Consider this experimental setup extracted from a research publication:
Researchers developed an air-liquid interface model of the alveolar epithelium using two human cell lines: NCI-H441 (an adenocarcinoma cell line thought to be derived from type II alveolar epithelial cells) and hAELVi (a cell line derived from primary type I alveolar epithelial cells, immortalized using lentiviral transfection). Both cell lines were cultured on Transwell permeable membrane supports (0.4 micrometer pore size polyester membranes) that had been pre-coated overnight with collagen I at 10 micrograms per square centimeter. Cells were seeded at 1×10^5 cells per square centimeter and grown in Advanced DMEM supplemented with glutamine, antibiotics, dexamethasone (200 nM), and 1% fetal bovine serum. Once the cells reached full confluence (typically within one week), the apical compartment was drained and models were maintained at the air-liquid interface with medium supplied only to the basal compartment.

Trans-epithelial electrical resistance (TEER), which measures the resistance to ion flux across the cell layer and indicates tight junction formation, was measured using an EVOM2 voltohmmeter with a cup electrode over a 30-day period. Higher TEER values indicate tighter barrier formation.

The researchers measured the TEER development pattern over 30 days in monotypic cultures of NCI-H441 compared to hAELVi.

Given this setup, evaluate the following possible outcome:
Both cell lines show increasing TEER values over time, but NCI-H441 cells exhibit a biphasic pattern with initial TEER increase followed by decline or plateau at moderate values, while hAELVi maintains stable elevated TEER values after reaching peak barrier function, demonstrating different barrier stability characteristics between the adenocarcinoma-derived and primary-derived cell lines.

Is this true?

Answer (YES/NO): YES